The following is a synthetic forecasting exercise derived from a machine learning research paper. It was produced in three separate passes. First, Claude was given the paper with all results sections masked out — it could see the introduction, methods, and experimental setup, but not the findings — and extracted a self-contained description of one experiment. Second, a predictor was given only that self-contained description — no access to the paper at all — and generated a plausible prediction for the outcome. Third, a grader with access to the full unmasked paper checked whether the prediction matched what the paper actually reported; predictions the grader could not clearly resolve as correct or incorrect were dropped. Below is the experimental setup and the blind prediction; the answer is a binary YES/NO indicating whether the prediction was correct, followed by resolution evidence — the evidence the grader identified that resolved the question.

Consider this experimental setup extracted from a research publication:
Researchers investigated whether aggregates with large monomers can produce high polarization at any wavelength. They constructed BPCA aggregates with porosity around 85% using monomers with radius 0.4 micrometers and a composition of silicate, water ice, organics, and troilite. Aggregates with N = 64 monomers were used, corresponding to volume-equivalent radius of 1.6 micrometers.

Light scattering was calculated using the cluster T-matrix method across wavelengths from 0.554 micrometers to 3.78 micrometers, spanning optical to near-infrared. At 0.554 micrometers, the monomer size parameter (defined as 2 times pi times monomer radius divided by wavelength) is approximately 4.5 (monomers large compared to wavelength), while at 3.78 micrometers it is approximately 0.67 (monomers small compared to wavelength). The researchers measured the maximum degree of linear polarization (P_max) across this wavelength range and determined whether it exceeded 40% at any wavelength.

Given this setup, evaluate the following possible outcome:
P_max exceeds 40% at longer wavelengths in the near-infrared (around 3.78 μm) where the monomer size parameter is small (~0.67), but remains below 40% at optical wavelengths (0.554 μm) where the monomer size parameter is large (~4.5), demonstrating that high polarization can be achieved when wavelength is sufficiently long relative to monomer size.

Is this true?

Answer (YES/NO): YES